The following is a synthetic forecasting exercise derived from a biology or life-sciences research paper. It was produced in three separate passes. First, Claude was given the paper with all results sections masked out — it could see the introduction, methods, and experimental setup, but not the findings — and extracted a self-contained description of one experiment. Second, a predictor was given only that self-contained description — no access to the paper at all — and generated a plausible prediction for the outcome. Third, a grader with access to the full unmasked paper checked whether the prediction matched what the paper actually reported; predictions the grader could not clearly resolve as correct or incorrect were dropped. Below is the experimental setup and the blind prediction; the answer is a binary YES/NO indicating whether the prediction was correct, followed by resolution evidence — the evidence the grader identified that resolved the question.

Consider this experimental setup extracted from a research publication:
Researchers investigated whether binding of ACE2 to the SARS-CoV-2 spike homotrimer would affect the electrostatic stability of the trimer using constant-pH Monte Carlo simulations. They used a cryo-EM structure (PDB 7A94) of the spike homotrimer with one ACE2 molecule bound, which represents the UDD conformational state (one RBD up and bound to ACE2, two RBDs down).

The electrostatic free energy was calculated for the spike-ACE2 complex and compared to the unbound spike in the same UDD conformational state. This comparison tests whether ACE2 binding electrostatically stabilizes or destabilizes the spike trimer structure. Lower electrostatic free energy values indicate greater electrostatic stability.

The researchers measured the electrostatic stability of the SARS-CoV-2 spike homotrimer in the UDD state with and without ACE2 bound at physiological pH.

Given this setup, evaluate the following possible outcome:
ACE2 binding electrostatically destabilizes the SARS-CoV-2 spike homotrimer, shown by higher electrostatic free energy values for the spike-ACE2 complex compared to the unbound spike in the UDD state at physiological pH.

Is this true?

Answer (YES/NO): NO